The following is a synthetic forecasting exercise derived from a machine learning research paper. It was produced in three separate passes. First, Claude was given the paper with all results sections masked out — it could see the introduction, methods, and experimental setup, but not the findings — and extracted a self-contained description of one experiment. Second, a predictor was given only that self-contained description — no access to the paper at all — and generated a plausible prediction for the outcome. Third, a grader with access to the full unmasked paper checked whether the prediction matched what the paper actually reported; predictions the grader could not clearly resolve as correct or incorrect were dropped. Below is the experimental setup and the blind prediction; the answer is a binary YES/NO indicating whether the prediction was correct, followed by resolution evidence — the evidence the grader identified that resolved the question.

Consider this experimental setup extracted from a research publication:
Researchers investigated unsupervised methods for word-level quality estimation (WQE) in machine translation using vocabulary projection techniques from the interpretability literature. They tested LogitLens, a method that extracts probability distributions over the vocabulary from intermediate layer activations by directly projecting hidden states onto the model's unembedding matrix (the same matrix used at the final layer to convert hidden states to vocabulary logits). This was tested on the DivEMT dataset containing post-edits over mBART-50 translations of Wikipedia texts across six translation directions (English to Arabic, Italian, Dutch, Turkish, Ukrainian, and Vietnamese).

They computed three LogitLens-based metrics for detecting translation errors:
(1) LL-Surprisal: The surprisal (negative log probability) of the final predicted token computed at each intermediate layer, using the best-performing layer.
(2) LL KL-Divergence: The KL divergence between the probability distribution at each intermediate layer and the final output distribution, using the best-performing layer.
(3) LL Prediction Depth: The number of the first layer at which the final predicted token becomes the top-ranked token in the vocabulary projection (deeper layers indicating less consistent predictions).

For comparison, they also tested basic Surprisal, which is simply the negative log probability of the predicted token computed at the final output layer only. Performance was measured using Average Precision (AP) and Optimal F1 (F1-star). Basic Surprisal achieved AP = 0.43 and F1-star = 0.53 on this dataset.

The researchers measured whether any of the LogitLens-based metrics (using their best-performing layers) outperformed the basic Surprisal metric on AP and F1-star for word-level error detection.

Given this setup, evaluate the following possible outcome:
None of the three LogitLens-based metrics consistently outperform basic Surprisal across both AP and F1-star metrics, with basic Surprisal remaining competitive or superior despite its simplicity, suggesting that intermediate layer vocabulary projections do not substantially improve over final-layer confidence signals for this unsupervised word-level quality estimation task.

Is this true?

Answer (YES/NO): YES